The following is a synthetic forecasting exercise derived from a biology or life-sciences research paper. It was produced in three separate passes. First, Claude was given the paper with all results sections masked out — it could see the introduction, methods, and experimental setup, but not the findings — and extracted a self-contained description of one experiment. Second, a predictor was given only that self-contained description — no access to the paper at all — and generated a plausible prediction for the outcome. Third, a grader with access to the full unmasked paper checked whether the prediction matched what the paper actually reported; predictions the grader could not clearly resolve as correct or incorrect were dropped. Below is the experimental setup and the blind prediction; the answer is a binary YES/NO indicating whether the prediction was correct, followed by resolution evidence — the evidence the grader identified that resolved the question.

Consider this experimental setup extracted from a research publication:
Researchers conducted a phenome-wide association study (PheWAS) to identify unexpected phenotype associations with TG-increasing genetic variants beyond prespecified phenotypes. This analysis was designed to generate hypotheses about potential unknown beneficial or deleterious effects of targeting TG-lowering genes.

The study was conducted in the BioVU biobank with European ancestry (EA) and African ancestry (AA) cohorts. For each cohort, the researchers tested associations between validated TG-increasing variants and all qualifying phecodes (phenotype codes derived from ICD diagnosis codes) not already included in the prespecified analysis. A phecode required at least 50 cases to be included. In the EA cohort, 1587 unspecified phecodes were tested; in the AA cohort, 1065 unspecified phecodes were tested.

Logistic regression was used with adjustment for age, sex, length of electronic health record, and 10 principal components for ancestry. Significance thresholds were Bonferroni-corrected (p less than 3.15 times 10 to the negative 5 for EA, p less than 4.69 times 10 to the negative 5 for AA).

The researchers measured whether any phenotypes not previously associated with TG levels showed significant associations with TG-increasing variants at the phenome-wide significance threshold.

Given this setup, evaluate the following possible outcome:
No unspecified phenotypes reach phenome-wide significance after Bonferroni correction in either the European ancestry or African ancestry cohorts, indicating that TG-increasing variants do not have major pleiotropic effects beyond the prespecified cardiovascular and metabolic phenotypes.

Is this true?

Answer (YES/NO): NO